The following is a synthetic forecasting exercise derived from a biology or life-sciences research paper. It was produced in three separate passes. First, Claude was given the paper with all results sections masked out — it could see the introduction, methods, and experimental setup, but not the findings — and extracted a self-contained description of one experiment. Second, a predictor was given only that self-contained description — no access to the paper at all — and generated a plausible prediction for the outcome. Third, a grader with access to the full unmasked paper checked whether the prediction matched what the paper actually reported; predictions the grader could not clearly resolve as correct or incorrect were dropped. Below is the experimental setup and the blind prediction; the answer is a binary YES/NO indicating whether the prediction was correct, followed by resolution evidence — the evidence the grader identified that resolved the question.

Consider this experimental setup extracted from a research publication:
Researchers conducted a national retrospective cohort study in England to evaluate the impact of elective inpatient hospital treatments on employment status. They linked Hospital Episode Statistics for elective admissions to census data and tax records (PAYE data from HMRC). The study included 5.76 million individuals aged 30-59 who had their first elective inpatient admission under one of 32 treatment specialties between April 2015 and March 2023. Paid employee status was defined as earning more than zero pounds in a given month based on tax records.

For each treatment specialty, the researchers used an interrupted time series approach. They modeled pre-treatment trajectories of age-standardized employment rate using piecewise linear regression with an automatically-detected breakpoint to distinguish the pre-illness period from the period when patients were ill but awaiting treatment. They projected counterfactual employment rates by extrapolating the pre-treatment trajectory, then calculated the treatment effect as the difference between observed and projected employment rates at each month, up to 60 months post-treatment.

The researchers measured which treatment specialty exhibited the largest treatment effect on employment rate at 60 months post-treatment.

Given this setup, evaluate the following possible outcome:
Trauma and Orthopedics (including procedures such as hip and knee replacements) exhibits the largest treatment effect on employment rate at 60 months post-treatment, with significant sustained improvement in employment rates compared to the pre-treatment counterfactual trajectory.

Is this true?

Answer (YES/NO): NO